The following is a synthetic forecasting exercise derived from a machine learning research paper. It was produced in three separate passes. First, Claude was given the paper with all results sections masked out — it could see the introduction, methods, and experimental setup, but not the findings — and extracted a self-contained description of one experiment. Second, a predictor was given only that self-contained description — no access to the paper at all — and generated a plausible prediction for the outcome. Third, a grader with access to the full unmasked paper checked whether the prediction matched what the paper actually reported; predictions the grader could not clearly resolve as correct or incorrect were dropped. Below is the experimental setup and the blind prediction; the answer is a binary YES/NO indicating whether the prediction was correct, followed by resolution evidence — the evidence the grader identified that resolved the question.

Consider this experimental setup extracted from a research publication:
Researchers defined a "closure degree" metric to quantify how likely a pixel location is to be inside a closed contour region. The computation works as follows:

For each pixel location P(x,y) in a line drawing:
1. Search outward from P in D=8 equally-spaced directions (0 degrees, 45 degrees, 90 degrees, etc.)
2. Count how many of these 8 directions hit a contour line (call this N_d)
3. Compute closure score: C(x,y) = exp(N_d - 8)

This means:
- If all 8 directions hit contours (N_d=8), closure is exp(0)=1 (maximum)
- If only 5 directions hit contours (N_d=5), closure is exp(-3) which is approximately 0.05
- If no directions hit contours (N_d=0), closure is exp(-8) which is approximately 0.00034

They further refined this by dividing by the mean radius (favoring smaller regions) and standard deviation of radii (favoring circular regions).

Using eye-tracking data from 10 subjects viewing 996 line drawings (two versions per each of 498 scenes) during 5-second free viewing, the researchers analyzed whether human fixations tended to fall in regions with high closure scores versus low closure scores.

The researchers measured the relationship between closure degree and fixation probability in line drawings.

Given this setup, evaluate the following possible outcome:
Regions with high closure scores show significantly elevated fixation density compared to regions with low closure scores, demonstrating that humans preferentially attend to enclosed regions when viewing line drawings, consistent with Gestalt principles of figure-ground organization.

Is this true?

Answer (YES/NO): YES